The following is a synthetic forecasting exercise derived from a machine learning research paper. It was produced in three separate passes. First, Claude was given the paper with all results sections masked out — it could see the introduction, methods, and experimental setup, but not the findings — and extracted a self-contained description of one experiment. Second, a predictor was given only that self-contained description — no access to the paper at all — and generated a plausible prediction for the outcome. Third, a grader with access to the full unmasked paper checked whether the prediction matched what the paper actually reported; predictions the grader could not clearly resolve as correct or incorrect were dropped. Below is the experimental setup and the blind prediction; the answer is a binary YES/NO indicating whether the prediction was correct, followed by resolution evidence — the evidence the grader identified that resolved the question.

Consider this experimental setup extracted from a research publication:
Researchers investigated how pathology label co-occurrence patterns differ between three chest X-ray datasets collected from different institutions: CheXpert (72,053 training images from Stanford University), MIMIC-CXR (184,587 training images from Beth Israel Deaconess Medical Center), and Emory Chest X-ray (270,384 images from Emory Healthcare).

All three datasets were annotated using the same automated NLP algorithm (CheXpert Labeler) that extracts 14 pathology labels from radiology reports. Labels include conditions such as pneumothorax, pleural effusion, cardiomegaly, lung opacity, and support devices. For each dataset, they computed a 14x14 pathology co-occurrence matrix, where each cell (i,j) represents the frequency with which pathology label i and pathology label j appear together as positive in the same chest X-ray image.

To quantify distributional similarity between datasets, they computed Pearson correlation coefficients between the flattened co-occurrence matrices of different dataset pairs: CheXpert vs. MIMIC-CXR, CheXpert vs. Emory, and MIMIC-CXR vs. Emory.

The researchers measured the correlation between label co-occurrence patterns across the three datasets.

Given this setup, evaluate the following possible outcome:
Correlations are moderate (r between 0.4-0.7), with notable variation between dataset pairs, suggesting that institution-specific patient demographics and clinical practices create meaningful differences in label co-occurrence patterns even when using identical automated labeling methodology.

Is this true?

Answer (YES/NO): NO